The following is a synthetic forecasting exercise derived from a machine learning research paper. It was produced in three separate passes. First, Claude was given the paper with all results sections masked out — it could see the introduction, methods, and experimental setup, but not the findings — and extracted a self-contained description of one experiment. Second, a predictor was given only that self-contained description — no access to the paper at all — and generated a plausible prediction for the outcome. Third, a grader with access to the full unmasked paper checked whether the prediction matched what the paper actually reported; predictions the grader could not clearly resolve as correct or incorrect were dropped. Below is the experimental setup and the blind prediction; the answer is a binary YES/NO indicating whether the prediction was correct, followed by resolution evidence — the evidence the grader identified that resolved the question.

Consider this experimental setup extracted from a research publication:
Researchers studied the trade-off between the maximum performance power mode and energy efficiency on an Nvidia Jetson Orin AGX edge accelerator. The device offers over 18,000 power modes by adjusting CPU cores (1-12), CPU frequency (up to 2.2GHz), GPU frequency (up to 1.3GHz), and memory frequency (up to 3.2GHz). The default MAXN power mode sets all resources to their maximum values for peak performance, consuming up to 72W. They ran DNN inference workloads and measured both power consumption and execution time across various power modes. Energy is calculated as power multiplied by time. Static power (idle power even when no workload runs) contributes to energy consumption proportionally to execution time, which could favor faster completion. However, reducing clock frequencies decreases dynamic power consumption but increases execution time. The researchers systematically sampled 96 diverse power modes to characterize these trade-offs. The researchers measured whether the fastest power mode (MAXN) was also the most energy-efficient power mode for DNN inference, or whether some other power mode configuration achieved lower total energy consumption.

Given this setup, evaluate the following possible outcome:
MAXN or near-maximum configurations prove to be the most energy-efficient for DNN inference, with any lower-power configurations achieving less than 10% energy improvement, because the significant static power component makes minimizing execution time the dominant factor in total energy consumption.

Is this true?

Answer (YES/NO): NO